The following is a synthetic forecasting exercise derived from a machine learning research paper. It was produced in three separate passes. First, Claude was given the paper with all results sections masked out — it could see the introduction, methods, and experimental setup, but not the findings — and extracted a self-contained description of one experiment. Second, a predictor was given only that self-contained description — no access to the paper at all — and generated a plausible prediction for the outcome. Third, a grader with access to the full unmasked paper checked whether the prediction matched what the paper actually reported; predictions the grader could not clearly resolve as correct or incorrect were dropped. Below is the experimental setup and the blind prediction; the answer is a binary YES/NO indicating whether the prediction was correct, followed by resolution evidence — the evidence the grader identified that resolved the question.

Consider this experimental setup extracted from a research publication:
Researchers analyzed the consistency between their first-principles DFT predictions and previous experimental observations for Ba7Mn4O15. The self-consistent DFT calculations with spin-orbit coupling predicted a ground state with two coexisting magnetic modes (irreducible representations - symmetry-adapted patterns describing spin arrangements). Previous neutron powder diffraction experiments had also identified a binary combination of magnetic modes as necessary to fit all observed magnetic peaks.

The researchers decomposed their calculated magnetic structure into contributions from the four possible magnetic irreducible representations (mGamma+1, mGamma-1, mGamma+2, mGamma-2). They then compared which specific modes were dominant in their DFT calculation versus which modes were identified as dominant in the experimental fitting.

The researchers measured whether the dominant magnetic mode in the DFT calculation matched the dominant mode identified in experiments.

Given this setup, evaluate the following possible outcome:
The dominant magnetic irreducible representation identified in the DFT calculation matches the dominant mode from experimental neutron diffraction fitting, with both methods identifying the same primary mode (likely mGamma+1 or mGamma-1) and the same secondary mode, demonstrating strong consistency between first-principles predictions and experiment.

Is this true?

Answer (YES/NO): NO